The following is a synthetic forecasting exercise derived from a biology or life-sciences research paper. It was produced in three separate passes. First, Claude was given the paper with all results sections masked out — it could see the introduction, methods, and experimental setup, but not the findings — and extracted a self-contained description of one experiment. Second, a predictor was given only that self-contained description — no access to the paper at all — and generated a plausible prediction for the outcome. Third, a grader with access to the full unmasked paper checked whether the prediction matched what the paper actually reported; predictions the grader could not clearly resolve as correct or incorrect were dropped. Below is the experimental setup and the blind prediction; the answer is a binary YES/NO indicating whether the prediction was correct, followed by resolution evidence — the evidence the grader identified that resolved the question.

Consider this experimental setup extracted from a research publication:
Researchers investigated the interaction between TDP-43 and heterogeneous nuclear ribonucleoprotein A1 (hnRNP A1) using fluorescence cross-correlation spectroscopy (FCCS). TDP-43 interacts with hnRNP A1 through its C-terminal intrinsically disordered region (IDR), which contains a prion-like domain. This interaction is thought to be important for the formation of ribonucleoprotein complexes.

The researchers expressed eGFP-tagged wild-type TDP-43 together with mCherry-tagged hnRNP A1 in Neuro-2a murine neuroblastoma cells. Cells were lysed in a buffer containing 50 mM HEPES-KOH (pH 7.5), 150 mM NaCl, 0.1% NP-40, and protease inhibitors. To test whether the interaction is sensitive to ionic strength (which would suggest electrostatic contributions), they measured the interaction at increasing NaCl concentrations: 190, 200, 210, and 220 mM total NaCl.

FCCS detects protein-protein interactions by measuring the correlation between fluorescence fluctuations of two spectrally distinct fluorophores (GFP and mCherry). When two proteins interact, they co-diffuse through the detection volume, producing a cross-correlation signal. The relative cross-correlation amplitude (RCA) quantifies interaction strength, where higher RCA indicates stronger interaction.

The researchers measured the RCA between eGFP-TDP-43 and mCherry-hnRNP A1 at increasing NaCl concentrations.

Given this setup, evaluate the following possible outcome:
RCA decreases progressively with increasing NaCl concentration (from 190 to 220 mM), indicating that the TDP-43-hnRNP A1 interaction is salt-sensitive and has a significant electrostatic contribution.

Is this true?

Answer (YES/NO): YES